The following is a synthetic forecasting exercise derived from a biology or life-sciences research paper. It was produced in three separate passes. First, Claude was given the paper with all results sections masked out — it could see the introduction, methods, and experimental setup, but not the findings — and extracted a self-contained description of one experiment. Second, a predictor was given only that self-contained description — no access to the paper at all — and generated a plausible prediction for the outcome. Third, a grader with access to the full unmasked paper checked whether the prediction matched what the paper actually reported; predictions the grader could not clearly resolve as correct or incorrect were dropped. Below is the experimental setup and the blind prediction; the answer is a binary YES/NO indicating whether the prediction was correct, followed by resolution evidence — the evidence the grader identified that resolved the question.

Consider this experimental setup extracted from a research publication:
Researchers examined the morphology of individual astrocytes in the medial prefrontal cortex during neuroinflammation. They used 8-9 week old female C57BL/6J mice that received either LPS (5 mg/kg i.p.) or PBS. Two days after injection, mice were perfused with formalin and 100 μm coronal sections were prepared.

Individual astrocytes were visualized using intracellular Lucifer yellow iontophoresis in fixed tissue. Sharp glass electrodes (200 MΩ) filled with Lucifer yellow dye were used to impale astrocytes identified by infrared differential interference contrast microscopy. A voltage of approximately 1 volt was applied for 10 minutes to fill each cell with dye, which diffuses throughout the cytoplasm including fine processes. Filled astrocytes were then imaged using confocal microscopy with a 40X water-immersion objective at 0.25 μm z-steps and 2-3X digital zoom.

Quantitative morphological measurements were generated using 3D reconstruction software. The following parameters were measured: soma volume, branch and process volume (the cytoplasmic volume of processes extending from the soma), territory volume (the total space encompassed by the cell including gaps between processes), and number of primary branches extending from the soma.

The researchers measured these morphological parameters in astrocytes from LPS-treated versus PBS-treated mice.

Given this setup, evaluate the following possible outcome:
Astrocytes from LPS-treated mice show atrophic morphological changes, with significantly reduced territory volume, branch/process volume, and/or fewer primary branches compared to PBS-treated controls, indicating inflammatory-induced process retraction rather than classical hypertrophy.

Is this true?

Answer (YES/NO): YES